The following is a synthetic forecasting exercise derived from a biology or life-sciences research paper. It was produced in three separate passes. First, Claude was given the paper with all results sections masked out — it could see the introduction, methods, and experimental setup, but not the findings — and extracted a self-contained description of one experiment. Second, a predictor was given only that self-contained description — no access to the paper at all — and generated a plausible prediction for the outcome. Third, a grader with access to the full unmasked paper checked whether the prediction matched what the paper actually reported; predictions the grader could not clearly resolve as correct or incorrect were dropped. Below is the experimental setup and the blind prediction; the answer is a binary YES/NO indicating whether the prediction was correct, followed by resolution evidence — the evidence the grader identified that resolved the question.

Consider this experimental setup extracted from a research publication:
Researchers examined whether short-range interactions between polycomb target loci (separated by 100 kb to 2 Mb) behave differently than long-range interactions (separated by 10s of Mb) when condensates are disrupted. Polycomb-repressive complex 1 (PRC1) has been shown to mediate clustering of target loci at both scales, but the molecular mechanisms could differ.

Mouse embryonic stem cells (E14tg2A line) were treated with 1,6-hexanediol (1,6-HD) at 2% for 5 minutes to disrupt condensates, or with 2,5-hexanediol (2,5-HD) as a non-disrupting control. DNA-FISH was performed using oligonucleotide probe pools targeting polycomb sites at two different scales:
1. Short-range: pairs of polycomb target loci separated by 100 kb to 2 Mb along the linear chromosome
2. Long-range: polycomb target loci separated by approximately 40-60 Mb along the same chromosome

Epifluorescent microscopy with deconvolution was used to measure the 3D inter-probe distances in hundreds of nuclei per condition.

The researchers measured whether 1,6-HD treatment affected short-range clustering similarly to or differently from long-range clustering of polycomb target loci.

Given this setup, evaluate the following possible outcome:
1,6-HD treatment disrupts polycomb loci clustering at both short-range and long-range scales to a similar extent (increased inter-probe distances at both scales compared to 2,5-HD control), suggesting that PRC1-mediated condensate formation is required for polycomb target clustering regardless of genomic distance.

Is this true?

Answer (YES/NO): YES